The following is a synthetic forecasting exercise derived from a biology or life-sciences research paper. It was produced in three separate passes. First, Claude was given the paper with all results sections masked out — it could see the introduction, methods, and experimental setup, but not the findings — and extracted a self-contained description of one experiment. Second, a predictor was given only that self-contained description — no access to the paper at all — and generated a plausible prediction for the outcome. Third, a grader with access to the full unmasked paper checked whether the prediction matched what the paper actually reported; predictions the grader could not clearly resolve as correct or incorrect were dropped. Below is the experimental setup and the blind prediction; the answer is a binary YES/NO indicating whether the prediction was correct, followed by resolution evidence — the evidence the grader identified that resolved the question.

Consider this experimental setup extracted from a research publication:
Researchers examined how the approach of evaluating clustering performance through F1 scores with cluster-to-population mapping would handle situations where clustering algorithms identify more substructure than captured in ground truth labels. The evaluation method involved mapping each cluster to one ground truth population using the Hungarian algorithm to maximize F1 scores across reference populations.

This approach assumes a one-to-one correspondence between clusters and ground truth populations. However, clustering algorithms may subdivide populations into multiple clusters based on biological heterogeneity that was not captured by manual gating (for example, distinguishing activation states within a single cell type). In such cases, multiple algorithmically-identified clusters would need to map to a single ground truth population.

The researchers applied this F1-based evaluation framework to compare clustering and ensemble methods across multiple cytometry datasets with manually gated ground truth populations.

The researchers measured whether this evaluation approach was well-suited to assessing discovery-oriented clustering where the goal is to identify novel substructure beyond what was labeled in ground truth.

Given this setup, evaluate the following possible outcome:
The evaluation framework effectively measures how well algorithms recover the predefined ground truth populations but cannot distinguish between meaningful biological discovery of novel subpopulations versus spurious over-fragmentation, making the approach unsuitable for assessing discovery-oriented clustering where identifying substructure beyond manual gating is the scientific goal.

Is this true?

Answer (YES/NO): YES